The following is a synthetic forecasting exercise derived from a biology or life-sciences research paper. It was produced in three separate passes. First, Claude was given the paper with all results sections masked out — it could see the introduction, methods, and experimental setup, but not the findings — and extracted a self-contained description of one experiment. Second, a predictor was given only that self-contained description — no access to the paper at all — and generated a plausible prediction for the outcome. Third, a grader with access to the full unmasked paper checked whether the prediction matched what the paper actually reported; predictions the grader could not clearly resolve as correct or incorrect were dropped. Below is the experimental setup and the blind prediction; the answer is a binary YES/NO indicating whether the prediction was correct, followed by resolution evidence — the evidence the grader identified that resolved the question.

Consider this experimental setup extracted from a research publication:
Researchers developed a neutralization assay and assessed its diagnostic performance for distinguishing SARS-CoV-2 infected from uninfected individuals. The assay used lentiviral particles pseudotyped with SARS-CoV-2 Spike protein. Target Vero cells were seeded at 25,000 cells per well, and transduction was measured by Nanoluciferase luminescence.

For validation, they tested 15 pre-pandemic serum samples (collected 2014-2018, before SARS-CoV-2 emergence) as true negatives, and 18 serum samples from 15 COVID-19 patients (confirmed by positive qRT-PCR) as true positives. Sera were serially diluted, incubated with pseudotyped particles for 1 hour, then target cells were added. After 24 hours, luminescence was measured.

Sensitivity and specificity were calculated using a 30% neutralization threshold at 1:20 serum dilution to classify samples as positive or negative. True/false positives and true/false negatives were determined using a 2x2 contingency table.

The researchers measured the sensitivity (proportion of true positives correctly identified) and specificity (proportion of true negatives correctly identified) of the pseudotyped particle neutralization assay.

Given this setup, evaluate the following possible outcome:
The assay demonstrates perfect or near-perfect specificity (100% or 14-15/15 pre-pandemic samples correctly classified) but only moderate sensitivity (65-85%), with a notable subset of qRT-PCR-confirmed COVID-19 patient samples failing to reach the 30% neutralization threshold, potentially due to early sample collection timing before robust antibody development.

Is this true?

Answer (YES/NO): NO